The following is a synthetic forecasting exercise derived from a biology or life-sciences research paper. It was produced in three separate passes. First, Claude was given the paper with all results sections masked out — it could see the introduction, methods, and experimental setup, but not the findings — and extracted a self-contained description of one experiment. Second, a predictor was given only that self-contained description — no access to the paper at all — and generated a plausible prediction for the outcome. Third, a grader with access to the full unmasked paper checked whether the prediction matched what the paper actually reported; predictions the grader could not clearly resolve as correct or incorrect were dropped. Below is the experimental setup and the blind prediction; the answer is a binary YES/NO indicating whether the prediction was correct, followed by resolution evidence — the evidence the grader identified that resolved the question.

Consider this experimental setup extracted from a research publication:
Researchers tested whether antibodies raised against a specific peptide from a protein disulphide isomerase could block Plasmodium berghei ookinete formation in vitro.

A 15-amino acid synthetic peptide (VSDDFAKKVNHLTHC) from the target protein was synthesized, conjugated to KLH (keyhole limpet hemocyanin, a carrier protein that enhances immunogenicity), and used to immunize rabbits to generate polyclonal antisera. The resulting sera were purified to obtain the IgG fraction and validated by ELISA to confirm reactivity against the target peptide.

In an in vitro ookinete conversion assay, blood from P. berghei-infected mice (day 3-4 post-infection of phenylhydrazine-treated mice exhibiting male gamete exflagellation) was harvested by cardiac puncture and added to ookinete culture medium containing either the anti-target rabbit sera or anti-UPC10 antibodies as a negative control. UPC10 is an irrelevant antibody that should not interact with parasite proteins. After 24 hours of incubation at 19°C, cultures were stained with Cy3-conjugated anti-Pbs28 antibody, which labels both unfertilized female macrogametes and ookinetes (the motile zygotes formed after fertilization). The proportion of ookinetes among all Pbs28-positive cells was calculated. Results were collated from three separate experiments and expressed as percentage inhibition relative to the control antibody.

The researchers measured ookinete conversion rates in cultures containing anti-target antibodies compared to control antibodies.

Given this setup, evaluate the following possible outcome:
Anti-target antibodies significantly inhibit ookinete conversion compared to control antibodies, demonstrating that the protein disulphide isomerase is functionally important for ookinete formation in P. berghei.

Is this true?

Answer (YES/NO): YES